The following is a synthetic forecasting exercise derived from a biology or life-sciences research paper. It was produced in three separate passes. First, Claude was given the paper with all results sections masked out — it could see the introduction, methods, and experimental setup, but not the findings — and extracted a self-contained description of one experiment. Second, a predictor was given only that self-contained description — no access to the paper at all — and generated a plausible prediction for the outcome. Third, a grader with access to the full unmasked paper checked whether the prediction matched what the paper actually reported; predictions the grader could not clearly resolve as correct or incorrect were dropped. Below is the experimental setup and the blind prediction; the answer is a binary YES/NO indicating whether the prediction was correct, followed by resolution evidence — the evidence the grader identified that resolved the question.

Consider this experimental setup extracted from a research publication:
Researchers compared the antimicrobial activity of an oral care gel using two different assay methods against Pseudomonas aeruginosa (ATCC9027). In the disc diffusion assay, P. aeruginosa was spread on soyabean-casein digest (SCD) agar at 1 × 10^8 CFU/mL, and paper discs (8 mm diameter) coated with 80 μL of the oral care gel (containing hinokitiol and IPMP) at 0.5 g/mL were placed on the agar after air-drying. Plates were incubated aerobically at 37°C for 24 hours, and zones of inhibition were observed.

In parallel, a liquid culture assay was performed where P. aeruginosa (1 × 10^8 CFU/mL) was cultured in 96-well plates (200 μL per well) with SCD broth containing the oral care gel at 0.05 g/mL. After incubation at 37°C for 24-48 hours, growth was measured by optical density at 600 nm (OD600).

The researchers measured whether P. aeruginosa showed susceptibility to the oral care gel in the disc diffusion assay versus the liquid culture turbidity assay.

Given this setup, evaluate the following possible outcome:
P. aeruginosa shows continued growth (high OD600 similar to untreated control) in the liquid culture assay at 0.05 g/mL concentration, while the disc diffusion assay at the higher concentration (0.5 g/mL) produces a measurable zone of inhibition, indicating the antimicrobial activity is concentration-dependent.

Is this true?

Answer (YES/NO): NO